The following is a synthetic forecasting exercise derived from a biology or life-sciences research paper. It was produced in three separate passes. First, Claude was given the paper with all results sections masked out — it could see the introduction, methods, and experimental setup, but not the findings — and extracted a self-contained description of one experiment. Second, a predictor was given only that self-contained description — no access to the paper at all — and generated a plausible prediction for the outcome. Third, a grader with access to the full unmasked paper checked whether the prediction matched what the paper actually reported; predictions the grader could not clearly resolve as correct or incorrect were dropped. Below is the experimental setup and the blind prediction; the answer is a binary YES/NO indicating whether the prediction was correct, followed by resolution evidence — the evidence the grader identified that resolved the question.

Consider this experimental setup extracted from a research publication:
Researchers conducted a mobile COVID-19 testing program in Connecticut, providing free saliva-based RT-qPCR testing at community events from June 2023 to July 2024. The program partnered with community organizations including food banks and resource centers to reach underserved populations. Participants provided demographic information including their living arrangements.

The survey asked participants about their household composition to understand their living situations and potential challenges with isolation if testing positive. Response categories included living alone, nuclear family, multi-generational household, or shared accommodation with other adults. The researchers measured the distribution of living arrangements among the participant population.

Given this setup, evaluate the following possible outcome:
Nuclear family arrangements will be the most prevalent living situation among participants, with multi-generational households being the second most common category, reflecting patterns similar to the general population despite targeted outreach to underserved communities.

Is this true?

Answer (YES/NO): NO